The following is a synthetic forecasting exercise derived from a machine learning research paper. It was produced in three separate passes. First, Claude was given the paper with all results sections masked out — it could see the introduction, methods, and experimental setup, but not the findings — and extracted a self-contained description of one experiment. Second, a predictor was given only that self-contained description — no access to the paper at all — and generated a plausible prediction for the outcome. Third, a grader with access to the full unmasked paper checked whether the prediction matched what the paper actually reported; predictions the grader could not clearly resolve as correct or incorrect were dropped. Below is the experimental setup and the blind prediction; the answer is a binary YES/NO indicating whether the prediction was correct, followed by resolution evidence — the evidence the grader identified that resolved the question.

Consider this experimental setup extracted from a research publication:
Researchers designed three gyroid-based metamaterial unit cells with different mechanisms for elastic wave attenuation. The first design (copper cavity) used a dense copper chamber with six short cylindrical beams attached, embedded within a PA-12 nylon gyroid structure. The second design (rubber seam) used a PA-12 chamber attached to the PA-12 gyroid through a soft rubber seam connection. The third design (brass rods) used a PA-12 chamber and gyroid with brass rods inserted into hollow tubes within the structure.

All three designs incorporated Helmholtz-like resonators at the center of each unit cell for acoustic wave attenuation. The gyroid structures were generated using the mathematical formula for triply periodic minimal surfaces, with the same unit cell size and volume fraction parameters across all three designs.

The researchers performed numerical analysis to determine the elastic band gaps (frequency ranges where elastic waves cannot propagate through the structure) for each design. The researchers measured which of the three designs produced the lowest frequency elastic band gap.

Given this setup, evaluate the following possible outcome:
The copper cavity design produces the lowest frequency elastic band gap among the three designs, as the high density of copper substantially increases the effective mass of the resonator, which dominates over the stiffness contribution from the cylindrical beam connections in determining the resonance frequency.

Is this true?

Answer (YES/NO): NO